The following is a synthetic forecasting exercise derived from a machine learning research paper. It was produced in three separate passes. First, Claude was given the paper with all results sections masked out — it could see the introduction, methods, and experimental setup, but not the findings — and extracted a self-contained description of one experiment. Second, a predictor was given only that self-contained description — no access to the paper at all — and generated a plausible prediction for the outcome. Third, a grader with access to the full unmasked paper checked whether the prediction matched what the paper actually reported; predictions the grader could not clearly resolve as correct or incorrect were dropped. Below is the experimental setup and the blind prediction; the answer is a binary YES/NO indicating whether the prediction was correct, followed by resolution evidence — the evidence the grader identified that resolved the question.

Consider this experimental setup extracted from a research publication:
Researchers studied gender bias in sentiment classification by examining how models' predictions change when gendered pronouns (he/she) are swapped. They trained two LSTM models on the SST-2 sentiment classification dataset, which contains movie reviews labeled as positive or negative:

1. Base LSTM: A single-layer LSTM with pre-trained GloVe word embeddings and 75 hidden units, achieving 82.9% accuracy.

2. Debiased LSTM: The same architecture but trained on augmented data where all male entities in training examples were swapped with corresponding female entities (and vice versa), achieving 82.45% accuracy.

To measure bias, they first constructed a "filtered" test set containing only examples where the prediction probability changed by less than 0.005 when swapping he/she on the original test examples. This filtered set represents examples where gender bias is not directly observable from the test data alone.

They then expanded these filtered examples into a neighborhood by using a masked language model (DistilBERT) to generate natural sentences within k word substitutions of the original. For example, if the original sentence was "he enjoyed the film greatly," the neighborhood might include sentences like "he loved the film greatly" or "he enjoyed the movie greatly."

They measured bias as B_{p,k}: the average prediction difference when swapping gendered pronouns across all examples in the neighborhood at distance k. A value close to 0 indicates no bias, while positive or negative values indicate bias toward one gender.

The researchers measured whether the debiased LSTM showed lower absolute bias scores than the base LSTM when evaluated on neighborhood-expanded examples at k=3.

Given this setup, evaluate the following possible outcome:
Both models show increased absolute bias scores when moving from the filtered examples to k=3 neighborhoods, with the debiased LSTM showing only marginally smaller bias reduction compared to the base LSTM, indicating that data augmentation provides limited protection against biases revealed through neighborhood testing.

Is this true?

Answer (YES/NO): NO